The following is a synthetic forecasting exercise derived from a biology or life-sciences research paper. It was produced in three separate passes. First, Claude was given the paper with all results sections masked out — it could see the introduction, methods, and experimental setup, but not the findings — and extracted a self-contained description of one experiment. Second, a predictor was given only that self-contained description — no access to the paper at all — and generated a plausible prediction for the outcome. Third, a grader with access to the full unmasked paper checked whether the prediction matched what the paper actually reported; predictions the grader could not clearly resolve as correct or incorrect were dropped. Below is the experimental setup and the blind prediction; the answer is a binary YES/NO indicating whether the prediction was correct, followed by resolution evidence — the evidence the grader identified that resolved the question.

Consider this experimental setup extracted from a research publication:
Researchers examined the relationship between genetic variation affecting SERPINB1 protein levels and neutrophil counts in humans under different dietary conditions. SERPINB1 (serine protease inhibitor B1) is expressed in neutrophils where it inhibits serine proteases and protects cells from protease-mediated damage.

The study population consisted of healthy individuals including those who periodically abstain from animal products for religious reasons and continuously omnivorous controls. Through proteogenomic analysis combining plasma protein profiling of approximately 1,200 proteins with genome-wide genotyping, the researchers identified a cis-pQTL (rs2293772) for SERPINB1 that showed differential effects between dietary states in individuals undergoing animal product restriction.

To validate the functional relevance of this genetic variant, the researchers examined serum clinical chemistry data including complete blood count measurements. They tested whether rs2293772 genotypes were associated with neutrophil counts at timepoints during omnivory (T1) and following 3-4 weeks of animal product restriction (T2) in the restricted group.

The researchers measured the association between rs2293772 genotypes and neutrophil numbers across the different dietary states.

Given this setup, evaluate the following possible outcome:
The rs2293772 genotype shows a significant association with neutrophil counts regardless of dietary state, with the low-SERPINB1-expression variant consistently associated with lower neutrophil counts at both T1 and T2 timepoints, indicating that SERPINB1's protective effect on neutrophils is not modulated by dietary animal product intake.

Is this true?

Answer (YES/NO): NO